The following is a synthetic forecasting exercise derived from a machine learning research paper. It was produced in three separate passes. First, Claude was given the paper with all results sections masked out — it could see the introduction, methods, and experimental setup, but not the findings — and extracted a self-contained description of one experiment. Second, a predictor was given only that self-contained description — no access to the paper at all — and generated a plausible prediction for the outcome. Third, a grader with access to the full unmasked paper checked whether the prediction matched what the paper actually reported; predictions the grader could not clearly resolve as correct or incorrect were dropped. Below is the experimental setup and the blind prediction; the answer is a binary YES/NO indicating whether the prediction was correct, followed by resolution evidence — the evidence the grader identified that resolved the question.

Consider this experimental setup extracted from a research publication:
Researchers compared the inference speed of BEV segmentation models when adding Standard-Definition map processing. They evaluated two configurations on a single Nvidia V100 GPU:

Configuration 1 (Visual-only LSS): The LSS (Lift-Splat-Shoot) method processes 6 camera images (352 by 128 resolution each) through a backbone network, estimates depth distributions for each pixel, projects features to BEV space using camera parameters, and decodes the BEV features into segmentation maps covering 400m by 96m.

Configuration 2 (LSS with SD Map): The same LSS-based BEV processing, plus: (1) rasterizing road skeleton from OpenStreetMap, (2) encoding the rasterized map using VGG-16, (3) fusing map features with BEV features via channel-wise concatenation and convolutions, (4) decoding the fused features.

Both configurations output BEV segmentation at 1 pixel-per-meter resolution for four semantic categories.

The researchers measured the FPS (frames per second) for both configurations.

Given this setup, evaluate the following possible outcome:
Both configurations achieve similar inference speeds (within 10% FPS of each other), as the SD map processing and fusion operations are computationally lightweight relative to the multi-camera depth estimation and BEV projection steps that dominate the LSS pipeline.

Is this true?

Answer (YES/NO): NO